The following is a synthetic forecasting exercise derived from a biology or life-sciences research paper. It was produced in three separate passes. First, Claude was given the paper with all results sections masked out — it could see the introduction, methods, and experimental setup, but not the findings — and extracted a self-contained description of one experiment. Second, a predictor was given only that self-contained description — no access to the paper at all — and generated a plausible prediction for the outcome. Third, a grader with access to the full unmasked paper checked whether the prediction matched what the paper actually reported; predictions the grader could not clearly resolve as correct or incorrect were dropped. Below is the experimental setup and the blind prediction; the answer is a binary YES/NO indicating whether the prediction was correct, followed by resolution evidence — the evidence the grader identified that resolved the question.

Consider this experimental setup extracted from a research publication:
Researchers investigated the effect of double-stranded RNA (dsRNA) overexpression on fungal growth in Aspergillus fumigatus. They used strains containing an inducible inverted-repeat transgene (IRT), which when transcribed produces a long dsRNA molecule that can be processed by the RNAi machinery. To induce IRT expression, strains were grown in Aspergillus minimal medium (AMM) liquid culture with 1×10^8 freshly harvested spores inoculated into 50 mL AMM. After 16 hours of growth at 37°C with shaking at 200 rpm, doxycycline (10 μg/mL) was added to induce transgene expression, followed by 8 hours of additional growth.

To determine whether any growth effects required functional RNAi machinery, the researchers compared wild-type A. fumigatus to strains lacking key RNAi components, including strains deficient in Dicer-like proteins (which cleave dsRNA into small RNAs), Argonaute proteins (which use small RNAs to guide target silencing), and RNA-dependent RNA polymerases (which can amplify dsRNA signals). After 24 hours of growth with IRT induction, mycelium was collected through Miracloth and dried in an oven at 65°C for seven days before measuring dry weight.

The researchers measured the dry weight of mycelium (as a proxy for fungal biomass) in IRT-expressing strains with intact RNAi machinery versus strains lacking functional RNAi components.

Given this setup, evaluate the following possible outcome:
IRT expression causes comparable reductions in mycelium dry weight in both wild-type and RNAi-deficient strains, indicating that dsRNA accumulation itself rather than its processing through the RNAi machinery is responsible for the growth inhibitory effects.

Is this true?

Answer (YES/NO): NO